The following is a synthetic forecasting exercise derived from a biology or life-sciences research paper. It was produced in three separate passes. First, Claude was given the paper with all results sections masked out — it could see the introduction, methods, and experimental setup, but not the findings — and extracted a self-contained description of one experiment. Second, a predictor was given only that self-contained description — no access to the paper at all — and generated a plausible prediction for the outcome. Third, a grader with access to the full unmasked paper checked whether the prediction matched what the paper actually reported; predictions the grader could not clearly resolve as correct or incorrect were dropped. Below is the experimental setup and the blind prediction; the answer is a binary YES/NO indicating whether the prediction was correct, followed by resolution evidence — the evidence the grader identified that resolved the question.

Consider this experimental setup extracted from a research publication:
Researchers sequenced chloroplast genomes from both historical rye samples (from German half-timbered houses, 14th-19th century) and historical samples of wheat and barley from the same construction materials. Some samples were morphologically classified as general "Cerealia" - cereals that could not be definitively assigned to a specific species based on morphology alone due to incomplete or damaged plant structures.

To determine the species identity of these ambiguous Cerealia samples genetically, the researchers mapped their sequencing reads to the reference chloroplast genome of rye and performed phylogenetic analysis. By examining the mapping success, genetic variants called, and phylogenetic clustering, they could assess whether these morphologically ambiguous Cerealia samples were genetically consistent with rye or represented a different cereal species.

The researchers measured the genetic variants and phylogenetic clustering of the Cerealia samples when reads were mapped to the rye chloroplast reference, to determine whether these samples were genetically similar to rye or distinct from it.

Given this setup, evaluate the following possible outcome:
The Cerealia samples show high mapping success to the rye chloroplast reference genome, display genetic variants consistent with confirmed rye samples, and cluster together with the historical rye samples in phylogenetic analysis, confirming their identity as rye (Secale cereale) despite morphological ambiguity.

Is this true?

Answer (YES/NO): YES